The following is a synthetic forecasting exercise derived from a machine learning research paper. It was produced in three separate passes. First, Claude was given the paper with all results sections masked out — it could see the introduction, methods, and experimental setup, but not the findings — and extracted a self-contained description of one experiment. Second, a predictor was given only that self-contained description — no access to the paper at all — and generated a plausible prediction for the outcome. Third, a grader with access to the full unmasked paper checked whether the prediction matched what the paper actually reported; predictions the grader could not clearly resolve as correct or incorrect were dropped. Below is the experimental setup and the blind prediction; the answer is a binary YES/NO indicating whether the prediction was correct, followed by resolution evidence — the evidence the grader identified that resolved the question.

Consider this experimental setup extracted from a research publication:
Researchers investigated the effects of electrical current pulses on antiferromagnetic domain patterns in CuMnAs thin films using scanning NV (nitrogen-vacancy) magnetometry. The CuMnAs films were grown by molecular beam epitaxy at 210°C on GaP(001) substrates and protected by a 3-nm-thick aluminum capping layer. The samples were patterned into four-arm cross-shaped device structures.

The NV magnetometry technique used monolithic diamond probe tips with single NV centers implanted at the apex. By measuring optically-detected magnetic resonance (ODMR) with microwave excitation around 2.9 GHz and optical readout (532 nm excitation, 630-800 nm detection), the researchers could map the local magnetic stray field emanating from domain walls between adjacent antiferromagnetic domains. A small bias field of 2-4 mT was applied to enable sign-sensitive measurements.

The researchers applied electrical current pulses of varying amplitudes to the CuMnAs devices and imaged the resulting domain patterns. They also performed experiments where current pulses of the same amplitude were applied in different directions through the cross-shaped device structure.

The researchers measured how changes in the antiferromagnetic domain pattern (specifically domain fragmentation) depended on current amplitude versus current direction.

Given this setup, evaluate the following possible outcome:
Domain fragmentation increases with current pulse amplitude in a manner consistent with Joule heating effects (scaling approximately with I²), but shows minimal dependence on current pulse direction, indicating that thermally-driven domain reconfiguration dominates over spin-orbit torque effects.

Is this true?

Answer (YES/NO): YES